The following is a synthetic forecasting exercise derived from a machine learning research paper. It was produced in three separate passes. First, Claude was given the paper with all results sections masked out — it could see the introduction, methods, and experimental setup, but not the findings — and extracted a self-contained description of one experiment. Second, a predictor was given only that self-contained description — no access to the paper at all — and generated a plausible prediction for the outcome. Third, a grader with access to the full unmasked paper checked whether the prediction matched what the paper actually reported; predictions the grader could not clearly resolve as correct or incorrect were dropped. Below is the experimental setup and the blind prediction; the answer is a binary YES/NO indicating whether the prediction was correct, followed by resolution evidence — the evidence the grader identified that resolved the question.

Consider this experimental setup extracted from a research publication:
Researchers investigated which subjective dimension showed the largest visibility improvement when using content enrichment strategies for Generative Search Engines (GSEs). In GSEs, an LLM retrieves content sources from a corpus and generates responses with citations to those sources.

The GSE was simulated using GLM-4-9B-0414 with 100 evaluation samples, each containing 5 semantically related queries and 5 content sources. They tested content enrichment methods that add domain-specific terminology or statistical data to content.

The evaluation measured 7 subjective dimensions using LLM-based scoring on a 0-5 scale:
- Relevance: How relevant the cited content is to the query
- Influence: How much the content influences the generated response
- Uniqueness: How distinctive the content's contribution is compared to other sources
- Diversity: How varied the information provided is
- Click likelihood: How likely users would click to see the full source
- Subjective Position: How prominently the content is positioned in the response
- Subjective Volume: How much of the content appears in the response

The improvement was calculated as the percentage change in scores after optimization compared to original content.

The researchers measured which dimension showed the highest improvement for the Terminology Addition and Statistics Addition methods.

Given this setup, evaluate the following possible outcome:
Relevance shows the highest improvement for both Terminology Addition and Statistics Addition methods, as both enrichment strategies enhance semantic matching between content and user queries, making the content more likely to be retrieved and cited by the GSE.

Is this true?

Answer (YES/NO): NO